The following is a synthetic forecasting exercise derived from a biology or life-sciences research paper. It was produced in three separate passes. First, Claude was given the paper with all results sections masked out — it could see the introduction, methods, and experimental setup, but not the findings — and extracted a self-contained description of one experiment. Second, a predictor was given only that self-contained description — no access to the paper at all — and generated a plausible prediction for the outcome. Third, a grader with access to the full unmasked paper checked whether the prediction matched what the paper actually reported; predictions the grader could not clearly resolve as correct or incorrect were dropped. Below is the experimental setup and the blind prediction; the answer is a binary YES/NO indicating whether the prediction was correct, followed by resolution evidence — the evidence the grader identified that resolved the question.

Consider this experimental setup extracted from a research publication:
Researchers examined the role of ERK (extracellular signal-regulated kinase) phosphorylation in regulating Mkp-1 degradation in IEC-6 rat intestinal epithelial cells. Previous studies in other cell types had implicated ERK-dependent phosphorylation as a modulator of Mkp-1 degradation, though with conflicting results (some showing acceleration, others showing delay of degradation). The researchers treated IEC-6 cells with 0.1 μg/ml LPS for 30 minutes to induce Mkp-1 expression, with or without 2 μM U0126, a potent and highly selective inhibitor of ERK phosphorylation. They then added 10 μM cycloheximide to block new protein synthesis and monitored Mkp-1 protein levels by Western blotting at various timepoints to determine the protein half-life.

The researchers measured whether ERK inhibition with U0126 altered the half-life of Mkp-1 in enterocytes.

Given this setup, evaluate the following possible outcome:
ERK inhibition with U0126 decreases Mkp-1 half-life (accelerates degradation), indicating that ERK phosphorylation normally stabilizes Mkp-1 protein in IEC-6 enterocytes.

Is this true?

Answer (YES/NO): NO